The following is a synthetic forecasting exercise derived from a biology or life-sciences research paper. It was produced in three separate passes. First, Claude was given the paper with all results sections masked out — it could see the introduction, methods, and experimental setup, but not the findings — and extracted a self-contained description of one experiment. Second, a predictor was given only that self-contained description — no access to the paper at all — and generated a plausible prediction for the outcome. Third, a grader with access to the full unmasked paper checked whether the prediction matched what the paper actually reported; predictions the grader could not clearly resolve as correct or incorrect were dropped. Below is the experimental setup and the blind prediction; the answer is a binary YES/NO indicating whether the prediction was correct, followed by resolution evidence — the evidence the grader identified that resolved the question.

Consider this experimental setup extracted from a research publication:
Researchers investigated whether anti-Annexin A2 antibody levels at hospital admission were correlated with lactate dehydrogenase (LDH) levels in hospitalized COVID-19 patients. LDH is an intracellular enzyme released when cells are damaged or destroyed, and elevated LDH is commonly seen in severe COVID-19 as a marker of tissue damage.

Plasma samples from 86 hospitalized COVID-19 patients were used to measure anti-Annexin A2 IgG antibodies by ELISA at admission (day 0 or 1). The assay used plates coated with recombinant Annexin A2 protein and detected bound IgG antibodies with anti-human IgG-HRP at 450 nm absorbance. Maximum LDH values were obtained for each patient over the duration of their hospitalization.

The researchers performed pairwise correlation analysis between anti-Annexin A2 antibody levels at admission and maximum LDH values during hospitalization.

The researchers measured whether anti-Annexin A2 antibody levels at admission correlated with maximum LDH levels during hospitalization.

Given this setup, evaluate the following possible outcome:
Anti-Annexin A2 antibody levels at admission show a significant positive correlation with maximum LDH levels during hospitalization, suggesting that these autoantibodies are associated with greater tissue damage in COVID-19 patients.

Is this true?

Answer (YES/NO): NO